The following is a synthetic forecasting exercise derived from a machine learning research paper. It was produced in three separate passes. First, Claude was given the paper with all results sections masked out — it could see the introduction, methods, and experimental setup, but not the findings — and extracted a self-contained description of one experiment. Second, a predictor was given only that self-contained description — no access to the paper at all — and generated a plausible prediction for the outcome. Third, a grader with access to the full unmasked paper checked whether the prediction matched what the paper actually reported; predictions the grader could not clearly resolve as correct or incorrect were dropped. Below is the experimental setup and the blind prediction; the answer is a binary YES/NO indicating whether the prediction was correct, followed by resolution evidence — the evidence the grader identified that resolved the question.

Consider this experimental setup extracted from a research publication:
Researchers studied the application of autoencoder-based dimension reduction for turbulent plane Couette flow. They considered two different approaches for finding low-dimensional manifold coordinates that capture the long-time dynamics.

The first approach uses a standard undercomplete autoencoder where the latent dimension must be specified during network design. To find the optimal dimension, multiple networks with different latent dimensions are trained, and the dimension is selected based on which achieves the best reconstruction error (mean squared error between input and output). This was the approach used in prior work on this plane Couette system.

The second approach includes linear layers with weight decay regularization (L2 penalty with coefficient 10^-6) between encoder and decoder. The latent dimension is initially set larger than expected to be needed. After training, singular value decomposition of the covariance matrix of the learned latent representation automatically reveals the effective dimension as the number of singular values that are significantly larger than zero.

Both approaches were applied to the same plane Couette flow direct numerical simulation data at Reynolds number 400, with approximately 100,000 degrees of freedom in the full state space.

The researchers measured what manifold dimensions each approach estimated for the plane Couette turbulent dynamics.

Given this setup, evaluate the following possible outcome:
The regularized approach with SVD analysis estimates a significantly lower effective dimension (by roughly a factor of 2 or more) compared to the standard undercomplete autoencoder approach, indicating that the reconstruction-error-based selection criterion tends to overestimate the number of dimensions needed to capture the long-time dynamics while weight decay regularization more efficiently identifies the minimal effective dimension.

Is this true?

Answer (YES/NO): NO